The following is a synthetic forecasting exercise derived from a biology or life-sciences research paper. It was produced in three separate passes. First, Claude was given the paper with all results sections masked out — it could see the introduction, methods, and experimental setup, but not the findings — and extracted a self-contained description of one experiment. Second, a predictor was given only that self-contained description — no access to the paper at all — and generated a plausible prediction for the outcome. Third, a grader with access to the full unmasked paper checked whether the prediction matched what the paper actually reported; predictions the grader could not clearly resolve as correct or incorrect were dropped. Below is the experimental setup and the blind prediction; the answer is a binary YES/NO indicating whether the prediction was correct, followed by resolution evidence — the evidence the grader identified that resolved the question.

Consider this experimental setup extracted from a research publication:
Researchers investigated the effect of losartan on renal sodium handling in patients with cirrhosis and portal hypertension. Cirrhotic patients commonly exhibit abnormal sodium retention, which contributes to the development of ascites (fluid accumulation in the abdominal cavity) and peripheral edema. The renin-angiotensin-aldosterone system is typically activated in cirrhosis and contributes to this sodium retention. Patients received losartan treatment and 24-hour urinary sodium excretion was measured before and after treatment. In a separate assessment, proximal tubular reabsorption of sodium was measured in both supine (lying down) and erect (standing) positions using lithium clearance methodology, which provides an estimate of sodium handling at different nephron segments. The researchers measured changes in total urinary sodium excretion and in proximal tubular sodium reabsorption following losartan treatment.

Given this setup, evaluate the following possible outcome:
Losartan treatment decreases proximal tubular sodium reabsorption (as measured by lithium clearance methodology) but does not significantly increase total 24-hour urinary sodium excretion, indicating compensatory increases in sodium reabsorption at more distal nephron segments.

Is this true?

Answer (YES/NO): YES